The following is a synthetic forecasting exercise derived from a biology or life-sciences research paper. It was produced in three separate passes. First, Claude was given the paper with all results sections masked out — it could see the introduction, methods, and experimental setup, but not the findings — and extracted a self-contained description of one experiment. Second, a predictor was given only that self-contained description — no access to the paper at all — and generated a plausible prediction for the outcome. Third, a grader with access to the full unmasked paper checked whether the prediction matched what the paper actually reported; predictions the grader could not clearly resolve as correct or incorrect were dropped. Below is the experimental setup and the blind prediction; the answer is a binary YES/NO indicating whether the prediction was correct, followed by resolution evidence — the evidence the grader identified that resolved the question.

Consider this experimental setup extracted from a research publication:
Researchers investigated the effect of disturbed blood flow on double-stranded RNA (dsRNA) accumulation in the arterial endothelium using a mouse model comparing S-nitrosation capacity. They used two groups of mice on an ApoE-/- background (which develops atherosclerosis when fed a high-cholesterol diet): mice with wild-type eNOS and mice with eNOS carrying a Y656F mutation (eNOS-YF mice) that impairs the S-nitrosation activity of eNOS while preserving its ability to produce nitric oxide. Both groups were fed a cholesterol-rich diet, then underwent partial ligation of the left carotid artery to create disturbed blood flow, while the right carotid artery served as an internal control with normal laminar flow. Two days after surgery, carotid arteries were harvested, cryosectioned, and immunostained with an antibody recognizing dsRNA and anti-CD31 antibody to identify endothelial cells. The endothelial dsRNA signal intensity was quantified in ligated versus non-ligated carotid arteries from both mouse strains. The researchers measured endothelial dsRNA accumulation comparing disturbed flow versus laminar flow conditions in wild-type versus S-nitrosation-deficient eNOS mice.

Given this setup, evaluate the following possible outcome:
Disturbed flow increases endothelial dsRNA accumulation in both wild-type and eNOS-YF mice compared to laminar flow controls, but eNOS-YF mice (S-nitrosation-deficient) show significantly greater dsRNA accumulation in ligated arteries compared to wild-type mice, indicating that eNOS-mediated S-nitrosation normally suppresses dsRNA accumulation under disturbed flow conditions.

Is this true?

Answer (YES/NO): NO